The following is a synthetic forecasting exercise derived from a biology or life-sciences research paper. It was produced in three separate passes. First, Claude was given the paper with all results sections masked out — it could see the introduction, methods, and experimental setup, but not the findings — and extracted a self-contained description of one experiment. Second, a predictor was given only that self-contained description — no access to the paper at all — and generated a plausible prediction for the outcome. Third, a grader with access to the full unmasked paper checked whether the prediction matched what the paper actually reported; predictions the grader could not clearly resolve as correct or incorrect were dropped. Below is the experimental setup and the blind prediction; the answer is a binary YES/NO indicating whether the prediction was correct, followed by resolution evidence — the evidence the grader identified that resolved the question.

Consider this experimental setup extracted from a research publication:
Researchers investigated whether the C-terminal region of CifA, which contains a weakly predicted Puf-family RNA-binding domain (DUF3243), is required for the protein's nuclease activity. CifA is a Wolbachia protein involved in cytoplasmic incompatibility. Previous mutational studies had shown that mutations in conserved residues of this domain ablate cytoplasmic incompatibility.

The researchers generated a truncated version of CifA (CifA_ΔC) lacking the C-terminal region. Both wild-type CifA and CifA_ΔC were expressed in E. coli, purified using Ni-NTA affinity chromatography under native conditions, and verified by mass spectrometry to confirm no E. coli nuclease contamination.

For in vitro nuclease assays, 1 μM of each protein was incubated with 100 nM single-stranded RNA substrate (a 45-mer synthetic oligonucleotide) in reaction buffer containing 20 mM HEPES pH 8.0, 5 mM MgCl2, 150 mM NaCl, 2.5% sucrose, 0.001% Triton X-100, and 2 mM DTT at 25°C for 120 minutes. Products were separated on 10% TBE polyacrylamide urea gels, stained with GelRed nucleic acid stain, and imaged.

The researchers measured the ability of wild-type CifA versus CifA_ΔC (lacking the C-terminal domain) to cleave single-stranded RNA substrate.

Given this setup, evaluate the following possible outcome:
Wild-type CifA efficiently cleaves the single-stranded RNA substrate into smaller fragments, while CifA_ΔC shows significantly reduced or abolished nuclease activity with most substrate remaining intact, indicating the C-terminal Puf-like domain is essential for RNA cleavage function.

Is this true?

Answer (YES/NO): YES